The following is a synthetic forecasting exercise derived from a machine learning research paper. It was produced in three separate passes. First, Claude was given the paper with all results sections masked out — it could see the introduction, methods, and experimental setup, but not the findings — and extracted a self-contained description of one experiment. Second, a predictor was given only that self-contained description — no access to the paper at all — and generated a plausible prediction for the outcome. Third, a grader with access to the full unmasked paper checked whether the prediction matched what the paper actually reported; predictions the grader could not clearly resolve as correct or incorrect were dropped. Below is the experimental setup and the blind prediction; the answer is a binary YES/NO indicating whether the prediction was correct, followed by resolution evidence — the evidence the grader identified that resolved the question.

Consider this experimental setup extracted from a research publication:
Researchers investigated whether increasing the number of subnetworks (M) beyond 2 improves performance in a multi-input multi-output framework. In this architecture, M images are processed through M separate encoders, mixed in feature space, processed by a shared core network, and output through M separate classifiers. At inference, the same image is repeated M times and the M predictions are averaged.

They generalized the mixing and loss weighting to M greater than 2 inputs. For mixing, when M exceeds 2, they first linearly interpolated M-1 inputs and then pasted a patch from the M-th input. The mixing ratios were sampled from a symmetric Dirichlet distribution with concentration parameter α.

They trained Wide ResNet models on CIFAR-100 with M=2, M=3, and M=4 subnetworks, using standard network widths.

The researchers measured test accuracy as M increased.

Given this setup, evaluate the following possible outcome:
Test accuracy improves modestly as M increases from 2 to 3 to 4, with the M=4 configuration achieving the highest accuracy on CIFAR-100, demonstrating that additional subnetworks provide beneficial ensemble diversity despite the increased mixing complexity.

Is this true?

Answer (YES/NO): NO